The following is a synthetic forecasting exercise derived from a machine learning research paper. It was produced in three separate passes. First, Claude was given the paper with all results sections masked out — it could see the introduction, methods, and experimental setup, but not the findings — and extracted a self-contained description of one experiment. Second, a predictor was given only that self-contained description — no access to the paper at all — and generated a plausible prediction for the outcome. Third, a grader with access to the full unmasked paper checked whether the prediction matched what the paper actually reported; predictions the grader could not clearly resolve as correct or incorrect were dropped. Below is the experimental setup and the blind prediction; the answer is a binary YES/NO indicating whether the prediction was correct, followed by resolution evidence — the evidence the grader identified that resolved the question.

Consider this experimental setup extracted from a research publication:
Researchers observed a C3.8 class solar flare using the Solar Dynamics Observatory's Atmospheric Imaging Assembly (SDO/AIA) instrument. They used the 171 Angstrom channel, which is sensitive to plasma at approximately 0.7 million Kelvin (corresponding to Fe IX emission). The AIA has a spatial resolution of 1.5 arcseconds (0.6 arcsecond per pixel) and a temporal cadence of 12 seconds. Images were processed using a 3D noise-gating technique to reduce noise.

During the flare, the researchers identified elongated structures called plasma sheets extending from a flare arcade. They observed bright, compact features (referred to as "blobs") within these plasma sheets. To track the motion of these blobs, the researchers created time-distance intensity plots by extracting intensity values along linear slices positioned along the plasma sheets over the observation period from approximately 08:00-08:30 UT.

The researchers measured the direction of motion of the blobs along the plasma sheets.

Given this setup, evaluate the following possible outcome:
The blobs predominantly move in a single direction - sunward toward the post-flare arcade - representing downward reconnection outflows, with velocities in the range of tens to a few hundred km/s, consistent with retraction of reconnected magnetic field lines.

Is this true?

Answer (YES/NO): NO